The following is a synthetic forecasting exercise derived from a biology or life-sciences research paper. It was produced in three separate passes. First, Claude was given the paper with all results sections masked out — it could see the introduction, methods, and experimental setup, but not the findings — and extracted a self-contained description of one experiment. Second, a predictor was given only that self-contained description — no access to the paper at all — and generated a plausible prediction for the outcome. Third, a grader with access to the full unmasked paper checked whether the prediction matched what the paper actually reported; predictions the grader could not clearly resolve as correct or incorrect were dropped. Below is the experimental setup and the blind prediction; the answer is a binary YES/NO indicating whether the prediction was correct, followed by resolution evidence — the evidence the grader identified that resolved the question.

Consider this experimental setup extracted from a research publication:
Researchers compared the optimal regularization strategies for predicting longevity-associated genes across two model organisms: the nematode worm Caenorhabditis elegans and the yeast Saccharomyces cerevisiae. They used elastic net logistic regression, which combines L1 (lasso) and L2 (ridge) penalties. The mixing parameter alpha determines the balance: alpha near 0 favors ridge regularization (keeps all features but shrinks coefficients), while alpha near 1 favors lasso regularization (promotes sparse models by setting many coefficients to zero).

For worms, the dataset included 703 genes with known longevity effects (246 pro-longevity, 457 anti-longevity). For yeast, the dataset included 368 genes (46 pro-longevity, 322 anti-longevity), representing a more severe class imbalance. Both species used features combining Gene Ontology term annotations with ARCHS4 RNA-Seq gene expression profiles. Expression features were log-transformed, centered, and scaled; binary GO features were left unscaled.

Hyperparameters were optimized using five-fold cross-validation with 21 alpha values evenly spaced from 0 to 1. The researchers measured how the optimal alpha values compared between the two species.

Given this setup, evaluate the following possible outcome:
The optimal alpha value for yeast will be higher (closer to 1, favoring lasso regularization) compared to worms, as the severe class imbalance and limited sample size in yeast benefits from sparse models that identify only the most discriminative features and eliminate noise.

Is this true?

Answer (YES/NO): YES